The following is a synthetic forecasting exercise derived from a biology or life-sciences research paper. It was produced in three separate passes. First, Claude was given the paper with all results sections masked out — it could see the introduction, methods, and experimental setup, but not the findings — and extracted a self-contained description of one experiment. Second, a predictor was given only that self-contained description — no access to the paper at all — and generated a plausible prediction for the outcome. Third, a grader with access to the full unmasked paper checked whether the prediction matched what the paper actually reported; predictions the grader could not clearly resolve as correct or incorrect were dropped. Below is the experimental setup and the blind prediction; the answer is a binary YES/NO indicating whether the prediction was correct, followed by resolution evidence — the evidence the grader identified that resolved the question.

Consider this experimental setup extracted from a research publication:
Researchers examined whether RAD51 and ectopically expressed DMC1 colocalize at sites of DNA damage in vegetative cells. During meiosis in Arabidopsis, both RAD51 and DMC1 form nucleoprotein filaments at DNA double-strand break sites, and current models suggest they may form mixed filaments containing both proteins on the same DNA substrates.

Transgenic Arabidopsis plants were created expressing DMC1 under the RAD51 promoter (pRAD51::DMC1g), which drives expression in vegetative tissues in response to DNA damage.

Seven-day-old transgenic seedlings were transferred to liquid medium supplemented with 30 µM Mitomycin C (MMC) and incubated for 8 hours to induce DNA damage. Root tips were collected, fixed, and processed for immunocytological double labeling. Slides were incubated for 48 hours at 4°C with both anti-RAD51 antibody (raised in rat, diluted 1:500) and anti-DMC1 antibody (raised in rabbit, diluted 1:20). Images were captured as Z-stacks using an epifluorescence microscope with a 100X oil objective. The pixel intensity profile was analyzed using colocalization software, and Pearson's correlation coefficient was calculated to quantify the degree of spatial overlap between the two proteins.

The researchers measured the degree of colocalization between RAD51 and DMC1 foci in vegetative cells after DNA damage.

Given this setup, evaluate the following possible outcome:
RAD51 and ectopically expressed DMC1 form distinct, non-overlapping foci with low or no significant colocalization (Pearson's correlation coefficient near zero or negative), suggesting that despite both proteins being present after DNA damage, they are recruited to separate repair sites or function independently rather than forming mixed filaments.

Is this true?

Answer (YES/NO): NO